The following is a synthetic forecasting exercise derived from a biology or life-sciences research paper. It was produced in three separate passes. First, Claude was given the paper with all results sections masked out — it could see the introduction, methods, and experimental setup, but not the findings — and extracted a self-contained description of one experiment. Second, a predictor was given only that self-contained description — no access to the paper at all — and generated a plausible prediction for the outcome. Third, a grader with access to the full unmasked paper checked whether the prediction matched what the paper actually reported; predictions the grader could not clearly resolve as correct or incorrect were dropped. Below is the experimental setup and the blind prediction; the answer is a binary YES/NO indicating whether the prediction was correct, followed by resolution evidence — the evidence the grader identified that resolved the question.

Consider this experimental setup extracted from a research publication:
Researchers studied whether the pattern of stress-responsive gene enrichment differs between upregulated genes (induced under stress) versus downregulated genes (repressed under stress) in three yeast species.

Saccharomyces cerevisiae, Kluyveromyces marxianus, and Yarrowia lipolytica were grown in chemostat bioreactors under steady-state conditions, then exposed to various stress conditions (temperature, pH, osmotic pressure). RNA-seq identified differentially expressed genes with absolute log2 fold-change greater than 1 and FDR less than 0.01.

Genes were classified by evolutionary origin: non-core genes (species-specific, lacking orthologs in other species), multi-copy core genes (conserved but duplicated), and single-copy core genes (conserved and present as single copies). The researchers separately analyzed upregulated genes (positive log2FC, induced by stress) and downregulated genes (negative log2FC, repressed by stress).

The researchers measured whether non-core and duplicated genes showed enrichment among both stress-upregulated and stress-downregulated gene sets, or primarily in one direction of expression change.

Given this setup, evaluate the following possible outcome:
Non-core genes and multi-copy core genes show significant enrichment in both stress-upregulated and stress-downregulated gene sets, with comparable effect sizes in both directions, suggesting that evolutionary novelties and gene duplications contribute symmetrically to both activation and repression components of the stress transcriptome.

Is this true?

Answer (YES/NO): NO